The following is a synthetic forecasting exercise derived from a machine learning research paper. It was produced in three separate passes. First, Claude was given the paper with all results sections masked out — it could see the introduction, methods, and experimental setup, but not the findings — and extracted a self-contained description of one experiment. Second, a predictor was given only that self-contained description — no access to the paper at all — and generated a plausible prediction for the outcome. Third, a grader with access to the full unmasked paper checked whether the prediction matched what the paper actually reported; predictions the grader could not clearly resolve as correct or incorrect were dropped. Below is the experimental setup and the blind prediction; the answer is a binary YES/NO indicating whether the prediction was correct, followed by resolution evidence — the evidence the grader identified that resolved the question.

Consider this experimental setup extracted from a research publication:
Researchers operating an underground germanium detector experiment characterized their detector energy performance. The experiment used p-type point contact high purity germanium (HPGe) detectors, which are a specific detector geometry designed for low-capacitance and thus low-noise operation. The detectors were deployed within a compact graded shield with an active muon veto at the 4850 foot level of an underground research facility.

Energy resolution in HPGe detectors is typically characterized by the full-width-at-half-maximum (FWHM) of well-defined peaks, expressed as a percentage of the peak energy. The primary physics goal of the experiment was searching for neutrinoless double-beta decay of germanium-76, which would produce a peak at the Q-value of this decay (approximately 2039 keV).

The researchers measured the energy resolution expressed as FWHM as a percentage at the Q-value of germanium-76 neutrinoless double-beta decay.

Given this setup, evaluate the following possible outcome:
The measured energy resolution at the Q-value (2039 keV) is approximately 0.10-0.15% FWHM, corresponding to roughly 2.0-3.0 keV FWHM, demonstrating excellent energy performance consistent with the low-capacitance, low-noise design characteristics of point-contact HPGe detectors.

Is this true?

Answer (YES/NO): YES